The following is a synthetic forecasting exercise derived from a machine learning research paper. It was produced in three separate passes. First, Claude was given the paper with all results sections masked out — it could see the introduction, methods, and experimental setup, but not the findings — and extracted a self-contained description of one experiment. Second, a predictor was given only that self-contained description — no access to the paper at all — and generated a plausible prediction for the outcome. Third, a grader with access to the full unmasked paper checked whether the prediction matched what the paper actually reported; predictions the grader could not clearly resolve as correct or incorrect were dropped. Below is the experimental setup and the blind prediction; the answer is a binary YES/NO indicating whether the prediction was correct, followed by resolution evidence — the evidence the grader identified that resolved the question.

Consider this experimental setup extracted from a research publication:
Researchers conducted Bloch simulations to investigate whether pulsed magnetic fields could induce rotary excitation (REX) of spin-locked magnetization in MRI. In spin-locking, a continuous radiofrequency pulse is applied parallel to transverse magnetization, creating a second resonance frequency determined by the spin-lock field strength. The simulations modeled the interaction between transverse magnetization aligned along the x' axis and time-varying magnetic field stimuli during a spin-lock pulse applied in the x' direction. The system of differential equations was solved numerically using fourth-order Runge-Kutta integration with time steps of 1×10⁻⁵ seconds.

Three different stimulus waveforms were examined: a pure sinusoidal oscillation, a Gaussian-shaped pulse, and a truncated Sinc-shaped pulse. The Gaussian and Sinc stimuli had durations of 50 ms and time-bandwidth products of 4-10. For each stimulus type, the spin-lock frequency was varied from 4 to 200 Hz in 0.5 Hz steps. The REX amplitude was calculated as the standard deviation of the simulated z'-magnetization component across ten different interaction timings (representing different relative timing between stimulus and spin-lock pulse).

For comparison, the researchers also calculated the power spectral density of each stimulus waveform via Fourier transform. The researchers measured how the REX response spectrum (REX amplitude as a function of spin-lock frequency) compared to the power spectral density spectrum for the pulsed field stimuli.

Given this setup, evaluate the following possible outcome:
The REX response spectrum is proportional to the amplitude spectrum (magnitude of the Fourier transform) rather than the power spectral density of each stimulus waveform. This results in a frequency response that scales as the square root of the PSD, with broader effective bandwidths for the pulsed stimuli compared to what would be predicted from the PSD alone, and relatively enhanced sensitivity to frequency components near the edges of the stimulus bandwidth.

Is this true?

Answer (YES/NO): NO